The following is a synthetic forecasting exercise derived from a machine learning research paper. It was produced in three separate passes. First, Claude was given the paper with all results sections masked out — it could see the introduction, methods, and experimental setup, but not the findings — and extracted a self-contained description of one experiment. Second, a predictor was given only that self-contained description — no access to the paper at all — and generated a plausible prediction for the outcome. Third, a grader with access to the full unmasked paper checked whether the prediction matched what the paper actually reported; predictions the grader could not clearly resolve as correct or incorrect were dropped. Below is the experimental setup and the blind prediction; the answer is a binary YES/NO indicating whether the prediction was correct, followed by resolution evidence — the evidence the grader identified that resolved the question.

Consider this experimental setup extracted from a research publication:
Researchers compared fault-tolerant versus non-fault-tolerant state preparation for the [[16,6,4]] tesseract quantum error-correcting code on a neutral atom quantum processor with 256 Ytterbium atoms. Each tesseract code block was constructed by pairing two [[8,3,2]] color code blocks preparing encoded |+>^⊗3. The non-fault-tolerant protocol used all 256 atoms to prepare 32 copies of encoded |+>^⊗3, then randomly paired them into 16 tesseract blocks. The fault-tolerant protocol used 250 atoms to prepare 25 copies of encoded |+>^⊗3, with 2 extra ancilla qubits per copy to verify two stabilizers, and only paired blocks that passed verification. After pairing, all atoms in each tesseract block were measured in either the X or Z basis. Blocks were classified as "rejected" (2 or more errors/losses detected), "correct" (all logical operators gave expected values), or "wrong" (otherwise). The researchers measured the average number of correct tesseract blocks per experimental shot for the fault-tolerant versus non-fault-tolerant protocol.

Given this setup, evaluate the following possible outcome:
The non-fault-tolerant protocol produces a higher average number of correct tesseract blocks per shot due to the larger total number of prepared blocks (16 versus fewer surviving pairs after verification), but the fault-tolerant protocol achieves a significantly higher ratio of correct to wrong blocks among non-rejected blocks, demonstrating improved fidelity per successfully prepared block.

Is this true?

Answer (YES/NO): YES